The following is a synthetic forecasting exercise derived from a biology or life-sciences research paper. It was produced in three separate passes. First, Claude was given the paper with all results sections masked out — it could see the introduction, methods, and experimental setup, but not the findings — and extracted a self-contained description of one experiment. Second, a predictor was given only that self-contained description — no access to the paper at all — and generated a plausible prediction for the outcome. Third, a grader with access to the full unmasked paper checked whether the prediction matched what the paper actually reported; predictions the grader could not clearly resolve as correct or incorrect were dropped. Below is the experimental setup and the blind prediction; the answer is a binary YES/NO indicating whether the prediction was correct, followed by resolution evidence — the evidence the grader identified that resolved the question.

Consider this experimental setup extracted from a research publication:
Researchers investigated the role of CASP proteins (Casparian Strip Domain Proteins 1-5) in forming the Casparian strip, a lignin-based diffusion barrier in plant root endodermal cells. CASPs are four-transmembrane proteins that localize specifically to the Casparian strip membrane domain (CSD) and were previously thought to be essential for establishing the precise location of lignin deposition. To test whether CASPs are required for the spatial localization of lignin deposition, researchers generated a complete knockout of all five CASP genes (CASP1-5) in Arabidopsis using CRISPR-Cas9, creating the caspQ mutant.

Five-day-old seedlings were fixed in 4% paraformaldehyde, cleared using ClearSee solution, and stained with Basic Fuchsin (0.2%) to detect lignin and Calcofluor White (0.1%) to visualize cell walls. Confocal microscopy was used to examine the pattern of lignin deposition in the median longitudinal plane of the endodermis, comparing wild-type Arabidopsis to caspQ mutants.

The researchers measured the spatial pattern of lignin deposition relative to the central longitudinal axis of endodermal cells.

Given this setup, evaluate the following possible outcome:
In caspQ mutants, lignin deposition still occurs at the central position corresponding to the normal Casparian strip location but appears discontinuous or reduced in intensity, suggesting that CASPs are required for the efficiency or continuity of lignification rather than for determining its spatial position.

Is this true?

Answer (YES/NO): YES